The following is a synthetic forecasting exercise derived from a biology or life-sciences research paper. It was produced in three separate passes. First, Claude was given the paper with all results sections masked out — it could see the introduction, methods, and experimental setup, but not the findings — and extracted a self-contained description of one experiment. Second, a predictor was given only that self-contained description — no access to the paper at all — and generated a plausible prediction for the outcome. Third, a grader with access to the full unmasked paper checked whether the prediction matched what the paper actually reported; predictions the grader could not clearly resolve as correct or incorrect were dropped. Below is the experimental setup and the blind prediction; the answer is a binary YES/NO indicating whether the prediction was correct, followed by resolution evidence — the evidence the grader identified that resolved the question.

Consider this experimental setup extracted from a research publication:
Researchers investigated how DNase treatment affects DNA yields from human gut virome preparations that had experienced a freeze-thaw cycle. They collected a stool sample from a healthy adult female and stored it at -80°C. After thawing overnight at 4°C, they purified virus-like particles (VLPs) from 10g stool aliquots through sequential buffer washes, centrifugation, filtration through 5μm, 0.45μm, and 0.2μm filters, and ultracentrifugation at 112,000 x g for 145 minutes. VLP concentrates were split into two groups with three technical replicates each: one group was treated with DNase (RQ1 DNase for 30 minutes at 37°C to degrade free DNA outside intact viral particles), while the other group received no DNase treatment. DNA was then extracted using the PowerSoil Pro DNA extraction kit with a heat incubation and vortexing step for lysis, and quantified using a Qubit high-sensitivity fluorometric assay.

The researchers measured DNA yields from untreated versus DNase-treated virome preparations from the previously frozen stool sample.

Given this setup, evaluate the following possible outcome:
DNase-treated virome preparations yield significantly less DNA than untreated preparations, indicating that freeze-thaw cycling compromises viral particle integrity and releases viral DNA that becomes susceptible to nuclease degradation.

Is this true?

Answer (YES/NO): NO